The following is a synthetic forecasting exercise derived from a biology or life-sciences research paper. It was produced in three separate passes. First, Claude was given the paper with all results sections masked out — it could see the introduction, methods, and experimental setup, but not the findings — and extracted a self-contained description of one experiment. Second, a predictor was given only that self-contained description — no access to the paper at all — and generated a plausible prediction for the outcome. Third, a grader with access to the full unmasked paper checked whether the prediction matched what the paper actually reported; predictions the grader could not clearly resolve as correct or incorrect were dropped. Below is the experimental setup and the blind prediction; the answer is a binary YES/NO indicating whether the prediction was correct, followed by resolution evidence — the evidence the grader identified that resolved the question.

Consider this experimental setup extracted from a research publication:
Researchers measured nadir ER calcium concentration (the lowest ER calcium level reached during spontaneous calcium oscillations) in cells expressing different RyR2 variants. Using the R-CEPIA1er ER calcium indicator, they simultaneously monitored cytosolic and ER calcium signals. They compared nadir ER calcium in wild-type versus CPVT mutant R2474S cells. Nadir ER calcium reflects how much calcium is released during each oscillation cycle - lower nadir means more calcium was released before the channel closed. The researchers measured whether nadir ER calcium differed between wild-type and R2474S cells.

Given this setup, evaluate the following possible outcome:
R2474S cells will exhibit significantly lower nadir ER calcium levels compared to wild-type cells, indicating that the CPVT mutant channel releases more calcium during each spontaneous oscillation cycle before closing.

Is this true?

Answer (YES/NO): YES